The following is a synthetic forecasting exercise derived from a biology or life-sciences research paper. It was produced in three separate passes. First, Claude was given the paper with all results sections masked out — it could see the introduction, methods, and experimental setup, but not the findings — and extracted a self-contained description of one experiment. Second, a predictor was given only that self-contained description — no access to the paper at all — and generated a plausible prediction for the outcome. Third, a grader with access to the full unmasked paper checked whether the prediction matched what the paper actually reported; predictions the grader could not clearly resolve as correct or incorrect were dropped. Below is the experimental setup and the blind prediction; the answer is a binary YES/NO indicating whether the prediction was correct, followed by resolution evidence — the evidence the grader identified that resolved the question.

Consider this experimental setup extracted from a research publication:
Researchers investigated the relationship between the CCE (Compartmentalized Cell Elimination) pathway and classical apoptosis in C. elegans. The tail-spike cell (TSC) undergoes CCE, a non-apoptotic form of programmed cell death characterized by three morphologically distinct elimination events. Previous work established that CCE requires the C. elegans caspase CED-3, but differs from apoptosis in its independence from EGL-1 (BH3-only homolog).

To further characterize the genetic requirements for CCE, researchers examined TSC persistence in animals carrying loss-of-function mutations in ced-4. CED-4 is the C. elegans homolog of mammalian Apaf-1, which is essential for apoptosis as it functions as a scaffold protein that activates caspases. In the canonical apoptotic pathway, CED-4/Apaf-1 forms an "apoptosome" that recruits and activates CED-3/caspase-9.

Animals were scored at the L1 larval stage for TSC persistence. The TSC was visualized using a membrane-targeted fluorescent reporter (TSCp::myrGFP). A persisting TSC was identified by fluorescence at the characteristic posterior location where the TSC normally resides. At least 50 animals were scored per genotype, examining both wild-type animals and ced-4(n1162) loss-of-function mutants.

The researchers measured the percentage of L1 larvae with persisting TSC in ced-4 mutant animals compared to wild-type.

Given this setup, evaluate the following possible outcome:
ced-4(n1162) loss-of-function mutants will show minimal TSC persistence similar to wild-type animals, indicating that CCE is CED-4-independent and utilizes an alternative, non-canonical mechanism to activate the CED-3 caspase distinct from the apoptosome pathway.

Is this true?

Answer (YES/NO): NO